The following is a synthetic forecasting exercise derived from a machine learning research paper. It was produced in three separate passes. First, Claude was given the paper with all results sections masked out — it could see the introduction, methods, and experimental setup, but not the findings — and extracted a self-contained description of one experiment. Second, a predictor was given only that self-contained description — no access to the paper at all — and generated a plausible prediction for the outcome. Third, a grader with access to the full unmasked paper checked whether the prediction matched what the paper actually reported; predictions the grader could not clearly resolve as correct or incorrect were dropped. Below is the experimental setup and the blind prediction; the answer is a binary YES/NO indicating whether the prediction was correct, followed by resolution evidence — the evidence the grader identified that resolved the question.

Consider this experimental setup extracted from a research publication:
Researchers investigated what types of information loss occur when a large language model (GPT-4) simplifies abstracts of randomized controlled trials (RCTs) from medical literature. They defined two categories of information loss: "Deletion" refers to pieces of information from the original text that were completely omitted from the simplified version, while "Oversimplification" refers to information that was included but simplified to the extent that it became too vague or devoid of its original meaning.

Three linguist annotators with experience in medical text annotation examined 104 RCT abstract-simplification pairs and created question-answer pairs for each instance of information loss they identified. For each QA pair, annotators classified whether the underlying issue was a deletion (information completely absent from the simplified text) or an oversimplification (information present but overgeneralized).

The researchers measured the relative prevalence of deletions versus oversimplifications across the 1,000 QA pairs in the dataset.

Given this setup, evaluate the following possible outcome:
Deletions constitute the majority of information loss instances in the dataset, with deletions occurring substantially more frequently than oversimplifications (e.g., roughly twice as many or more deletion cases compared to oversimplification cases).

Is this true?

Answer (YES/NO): NO